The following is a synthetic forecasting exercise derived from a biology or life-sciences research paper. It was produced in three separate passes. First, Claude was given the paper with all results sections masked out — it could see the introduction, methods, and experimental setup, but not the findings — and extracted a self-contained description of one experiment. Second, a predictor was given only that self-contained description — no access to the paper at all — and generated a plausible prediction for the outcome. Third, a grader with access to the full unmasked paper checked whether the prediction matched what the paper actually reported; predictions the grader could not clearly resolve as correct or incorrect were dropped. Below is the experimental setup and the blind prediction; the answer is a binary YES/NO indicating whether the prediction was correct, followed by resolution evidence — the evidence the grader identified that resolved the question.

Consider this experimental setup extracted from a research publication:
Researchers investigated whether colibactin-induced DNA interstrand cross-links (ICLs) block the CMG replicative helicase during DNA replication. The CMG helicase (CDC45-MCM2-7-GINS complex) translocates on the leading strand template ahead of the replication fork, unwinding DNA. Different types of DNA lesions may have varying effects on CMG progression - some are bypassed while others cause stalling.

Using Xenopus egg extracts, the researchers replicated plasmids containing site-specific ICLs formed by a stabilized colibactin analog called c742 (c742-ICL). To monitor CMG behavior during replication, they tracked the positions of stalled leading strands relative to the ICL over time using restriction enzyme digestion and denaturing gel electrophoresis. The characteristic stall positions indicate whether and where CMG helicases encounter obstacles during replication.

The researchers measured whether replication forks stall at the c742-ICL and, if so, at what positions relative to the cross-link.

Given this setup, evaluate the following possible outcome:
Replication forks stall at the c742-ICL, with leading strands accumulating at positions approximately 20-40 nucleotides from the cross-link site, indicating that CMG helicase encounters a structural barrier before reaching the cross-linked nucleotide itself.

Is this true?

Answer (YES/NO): YES